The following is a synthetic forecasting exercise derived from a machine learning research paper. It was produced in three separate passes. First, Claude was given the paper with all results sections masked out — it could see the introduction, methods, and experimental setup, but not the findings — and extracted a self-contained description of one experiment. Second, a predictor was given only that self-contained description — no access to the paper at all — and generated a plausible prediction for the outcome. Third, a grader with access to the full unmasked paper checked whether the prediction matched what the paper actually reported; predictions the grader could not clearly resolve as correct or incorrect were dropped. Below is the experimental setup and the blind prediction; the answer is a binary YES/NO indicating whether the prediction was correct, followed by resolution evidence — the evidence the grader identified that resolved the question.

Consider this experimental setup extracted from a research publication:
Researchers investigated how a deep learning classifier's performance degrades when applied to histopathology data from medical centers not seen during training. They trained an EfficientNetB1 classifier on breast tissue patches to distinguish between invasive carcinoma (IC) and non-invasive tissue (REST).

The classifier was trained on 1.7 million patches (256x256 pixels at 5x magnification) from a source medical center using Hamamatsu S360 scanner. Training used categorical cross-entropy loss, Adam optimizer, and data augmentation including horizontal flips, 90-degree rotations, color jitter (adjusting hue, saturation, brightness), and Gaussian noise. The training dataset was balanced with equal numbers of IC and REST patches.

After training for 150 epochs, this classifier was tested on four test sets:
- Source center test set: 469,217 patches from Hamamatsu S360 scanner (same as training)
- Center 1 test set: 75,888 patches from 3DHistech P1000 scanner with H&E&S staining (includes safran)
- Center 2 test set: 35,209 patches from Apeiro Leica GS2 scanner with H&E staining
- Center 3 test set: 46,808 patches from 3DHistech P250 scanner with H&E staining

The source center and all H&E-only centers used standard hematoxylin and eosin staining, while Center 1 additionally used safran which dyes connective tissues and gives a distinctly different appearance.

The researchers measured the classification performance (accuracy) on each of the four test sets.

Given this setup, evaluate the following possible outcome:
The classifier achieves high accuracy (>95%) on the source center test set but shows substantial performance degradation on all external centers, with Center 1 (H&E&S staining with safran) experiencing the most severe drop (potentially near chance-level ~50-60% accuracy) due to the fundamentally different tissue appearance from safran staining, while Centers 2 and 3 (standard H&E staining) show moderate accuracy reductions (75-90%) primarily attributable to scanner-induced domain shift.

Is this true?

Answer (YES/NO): NO